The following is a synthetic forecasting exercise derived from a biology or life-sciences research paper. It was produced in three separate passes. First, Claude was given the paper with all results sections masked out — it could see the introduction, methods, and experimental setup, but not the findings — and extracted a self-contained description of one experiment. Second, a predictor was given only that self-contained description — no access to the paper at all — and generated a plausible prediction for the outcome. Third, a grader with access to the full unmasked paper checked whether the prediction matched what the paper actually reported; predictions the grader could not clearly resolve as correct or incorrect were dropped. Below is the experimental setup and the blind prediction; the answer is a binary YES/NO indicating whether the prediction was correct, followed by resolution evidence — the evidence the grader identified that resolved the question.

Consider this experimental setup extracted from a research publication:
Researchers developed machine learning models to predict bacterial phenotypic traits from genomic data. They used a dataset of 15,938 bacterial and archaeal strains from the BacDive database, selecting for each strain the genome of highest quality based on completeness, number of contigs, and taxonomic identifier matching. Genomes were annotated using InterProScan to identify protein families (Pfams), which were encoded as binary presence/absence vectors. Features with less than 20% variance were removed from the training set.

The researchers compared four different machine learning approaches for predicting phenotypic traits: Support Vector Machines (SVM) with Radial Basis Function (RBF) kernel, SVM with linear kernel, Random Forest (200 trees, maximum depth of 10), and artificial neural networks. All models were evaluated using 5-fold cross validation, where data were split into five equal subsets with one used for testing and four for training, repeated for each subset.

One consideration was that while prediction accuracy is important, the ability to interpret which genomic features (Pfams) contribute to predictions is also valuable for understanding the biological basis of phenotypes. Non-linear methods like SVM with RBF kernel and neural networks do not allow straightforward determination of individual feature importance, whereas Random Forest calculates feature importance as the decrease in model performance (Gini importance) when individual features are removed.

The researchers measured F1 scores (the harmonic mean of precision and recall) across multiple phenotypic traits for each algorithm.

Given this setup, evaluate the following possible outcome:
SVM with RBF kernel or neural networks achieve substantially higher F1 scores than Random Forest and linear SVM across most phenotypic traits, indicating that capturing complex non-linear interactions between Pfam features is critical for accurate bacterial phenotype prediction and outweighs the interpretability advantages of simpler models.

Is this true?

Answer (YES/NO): NO